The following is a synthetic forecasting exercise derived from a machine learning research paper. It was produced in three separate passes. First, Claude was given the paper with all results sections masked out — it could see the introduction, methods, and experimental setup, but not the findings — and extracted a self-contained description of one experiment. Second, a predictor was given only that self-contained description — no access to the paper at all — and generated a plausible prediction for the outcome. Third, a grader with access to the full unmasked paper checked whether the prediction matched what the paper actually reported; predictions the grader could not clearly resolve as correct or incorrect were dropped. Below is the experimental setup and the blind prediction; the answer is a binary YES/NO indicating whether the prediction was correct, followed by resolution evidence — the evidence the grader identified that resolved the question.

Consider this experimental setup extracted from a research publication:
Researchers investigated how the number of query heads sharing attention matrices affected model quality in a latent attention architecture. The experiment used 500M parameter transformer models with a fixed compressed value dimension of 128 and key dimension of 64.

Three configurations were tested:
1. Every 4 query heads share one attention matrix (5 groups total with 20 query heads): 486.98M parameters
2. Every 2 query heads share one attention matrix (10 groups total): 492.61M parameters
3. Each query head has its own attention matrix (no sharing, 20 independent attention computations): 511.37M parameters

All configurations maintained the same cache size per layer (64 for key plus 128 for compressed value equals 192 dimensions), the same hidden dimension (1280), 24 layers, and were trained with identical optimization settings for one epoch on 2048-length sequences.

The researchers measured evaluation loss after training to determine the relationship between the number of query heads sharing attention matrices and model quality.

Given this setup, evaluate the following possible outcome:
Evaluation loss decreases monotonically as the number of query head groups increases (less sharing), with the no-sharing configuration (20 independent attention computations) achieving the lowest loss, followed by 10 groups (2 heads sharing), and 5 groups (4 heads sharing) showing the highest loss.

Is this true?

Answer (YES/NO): YES